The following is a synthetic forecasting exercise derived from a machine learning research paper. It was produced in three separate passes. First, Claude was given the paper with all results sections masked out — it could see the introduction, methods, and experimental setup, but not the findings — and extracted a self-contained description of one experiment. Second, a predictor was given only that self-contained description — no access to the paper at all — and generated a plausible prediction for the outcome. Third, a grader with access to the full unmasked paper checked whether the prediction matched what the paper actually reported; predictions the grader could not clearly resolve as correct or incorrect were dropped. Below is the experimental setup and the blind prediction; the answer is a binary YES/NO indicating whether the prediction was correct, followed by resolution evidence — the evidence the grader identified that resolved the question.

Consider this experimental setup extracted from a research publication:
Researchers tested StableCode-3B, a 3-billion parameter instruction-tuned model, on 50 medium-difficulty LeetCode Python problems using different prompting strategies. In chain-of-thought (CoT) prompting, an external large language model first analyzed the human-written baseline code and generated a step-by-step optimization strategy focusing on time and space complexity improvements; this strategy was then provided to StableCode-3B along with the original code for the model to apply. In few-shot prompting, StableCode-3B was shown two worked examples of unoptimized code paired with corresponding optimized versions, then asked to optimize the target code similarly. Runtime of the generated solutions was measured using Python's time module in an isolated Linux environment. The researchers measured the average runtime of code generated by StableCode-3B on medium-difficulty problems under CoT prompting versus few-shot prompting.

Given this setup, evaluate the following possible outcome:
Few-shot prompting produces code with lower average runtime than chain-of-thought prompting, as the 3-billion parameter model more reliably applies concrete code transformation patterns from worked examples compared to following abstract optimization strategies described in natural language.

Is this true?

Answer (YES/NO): NO